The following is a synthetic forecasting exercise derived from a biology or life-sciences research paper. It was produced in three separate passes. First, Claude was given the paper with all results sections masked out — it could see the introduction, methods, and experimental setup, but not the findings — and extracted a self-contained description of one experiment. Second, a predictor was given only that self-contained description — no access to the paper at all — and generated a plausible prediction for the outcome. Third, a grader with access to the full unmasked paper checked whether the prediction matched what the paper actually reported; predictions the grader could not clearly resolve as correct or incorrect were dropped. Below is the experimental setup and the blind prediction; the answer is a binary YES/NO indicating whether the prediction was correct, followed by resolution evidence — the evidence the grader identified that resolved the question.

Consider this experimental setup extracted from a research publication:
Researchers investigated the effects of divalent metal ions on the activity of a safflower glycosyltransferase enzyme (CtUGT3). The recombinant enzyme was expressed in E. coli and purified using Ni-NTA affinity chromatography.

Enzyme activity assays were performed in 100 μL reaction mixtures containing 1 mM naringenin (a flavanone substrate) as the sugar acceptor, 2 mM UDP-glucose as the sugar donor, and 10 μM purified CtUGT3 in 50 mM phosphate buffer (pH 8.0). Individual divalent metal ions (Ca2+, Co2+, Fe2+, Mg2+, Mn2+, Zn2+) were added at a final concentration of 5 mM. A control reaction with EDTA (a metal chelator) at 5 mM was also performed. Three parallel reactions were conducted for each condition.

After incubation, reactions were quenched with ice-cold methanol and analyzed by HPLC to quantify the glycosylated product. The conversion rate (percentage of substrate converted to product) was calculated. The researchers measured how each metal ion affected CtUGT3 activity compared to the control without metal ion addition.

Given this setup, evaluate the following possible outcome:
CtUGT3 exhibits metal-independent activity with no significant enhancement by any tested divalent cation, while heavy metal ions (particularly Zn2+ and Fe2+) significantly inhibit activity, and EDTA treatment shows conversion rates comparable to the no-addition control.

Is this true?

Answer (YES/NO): NO